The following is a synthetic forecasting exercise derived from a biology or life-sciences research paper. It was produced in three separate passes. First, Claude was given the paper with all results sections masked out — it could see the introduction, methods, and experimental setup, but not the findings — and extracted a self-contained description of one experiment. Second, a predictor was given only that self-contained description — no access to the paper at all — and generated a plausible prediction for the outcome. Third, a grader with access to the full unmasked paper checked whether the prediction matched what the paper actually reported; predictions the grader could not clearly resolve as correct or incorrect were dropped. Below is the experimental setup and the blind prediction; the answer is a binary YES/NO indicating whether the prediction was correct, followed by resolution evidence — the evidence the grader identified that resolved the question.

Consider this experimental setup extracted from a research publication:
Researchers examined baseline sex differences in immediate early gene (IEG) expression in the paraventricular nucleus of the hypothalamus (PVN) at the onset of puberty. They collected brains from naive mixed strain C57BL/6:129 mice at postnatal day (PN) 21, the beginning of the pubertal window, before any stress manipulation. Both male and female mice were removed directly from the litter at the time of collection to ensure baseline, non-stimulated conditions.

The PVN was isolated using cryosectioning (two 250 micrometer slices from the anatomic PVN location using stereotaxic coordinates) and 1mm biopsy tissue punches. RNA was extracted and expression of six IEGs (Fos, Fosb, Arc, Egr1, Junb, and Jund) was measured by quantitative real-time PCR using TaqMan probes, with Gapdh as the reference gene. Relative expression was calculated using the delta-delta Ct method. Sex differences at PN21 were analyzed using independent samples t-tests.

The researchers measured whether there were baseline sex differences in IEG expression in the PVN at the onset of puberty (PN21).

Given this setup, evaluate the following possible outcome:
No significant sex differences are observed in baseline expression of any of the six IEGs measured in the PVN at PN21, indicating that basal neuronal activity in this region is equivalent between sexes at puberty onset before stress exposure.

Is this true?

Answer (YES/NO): YES